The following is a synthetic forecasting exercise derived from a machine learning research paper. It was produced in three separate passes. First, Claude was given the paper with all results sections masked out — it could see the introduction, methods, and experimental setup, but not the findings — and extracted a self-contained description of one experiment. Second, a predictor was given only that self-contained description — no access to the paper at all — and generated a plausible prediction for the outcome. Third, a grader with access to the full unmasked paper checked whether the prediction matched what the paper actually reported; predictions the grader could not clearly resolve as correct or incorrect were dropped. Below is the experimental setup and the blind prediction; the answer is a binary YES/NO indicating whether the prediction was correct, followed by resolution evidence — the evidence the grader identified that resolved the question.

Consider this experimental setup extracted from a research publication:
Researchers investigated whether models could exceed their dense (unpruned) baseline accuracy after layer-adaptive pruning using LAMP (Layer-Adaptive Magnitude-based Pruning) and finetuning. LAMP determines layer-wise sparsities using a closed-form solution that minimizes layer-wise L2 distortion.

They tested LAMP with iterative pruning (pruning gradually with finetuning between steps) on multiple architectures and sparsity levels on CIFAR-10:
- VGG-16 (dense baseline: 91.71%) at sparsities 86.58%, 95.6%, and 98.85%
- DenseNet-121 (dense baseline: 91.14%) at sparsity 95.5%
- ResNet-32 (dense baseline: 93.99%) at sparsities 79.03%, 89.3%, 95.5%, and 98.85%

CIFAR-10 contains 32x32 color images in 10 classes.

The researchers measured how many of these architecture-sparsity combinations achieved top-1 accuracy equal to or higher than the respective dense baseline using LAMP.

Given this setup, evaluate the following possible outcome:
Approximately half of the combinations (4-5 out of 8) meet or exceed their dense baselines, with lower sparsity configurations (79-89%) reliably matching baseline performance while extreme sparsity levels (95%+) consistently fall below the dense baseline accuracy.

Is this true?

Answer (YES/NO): NO